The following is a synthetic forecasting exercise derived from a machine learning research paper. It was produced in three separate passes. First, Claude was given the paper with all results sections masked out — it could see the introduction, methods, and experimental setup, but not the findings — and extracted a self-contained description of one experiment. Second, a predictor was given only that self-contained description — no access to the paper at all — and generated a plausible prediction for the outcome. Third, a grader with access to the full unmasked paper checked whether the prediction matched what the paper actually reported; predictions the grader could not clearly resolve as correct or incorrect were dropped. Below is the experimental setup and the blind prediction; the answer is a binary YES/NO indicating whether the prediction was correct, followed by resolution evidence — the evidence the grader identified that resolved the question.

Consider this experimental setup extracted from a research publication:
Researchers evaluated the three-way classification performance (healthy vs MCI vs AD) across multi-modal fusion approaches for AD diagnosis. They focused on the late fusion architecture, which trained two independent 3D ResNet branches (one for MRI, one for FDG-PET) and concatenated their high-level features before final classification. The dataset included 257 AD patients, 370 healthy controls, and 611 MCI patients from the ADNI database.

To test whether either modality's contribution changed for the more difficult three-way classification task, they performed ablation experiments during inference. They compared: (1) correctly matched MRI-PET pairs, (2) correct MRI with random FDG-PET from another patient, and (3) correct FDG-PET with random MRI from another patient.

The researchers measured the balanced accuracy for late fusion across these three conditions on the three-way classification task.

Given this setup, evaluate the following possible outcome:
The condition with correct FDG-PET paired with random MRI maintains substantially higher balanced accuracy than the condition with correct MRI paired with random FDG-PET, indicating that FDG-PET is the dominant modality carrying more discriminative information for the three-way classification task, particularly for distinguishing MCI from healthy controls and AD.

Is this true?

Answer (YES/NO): YES